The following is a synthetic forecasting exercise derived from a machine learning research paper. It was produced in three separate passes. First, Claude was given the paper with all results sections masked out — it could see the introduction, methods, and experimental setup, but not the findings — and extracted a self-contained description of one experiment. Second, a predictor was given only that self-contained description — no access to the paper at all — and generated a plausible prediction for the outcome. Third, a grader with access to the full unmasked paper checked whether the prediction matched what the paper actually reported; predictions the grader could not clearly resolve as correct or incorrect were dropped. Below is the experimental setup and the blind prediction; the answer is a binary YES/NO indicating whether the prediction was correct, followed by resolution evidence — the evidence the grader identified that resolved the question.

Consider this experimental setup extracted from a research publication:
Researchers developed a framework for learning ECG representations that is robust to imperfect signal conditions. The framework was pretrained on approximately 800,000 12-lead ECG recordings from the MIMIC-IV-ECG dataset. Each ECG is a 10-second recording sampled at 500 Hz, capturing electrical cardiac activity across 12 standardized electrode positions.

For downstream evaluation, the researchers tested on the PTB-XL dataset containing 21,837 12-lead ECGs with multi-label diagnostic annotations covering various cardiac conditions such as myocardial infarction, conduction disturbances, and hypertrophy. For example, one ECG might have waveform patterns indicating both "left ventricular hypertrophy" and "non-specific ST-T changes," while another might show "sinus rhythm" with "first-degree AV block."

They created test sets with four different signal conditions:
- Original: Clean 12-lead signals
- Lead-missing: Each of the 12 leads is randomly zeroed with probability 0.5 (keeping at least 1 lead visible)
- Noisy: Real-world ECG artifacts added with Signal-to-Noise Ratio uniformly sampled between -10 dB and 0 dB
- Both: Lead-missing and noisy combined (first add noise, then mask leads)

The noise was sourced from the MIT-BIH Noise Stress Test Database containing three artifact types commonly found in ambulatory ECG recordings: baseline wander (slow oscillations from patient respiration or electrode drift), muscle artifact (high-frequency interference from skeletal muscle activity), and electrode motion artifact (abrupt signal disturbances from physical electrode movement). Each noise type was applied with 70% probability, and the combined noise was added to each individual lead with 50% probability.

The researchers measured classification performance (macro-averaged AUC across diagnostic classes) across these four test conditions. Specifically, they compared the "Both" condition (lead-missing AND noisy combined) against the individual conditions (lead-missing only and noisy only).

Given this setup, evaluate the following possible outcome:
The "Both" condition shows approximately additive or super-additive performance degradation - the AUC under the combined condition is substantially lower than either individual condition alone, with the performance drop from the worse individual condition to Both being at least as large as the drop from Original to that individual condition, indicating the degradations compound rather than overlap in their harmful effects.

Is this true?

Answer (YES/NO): NO